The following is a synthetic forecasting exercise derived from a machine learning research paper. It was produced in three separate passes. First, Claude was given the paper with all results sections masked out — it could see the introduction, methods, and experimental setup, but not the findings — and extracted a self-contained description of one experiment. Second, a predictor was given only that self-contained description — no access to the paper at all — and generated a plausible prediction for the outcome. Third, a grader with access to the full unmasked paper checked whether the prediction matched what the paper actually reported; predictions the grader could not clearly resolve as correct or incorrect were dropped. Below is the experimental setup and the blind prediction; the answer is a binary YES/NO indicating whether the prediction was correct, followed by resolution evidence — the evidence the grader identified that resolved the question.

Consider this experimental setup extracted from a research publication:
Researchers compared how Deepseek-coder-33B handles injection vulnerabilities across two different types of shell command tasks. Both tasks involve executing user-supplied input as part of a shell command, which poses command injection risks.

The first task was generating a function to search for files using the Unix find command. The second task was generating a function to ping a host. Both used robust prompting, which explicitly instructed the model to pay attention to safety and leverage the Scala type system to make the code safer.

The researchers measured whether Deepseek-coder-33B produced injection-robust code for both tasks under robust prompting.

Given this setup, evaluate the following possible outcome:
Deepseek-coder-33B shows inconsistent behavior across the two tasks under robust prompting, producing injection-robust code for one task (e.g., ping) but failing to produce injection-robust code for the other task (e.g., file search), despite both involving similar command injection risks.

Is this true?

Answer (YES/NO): YES